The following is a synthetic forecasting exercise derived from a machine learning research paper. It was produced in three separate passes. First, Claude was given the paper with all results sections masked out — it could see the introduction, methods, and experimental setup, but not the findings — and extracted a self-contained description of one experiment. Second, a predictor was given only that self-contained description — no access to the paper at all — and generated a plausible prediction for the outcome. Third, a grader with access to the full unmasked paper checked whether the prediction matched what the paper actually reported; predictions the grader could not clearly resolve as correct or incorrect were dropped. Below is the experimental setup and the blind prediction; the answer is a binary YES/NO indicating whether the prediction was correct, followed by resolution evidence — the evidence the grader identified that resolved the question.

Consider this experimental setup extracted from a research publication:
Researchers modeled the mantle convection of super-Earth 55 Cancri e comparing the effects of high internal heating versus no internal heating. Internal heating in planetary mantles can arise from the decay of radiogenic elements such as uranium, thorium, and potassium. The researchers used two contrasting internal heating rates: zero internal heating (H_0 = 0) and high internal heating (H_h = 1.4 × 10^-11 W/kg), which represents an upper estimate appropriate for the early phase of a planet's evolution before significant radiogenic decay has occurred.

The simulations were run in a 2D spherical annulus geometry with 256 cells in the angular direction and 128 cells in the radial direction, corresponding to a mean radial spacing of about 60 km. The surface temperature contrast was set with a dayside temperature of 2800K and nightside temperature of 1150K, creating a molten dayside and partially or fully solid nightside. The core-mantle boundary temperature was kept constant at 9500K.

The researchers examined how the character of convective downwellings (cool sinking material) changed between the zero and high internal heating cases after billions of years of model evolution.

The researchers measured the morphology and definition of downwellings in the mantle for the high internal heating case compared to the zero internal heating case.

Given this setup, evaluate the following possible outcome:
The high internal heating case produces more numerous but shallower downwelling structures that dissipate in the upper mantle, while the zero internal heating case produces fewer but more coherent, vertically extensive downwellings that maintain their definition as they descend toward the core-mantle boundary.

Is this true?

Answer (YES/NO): NO